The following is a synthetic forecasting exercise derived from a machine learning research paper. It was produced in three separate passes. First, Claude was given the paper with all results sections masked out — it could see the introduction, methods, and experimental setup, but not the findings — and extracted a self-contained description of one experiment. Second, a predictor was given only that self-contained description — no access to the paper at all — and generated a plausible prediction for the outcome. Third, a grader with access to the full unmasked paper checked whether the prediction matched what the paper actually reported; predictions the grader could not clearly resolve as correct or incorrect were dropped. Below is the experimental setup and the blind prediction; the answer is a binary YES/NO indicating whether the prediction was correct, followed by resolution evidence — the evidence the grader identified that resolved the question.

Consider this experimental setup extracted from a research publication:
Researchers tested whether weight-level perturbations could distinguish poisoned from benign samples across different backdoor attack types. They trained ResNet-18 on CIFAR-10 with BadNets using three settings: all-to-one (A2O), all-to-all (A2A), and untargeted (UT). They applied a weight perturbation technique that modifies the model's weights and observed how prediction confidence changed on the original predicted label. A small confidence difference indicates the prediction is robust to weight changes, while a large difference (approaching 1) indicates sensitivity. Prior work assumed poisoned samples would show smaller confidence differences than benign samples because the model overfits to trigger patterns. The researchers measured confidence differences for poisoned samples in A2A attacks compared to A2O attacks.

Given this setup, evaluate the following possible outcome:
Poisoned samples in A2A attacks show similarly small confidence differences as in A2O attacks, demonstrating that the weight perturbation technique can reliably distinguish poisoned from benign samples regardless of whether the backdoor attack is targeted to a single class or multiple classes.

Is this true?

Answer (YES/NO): NO